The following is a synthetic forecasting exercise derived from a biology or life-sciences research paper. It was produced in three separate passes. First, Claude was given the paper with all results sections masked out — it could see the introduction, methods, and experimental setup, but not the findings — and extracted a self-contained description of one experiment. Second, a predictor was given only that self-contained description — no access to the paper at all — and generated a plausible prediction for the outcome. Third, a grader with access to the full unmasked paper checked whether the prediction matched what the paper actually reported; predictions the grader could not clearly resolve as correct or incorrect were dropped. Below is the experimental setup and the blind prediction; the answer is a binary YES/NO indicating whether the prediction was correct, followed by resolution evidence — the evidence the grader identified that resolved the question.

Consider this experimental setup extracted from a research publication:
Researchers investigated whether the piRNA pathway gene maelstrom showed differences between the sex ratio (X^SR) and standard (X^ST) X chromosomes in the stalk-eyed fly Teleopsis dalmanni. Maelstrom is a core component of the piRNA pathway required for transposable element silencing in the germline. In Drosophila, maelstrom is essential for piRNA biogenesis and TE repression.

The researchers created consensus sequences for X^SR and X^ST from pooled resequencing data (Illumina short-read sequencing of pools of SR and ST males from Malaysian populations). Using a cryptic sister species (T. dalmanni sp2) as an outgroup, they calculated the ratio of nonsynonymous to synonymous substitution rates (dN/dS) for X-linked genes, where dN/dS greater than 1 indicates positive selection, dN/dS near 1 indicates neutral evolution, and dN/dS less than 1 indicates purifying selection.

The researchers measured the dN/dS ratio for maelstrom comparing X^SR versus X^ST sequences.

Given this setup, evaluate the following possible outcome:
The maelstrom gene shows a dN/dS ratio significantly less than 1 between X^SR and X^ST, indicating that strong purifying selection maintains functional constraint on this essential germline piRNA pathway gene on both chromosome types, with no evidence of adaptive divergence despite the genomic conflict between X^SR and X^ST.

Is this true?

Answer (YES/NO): NO